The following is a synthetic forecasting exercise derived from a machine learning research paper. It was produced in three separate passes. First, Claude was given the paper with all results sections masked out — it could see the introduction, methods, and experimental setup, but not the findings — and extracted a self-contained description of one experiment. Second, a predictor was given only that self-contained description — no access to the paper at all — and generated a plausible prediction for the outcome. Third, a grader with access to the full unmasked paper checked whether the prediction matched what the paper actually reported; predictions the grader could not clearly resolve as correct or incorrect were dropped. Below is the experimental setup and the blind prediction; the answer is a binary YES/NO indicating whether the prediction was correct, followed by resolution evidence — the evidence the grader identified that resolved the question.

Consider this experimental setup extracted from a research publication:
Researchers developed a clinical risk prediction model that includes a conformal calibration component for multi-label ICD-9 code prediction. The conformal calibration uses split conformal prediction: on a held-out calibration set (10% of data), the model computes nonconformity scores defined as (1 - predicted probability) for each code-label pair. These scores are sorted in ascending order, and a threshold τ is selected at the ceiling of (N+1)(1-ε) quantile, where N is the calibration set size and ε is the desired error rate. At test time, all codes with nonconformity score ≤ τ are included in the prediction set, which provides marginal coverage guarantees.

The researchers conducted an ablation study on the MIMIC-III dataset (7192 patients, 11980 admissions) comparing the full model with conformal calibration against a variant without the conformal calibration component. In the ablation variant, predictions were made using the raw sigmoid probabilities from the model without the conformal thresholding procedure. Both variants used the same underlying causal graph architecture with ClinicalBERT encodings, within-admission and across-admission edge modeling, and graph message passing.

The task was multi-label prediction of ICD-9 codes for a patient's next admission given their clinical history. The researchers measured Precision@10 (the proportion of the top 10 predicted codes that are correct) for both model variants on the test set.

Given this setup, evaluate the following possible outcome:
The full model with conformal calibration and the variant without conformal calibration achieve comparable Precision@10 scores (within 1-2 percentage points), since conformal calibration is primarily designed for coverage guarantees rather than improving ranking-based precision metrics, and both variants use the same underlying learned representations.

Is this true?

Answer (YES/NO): NO